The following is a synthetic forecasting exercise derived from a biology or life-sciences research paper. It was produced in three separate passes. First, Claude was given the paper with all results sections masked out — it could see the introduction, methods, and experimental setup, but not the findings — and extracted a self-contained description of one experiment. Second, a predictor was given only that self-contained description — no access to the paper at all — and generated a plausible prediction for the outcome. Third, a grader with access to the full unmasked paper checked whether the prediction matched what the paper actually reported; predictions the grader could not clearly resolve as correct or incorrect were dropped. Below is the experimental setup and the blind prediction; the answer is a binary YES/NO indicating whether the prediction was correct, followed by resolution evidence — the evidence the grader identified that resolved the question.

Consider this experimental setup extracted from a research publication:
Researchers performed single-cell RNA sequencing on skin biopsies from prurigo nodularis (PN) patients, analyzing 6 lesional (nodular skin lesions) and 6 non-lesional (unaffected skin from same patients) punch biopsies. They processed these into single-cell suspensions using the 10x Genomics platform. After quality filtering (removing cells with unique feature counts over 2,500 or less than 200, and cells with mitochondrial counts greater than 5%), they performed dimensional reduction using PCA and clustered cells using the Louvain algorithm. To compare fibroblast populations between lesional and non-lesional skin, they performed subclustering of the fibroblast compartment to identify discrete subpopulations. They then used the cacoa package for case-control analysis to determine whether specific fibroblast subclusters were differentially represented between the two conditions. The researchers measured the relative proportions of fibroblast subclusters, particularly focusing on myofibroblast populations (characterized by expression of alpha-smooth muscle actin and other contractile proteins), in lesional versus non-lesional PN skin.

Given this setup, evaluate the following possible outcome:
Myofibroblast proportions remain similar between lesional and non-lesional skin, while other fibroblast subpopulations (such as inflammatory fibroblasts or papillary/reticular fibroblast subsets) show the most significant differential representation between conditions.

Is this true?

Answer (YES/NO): NO